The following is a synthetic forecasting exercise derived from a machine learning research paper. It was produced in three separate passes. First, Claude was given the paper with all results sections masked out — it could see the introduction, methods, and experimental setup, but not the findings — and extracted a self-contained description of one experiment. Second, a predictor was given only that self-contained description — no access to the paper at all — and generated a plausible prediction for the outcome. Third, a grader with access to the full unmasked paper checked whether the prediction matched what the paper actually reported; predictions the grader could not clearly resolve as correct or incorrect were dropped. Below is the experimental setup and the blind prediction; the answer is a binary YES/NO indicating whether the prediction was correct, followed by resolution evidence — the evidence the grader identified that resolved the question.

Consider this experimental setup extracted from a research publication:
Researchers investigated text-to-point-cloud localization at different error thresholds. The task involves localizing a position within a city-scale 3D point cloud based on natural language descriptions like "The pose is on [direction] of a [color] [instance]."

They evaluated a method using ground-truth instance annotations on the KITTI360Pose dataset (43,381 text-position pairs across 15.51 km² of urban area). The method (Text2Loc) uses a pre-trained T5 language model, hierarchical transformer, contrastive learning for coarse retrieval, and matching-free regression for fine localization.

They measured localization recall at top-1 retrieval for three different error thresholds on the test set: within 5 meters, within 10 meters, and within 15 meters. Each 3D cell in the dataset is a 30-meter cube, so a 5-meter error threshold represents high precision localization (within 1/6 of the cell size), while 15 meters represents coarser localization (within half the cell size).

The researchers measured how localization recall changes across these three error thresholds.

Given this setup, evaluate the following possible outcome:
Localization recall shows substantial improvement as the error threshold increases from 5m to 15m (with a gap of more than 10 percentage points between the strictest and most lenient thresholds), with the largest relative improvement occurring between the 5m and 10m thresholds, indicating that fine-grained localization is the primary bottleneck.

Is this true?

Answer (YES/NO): YES